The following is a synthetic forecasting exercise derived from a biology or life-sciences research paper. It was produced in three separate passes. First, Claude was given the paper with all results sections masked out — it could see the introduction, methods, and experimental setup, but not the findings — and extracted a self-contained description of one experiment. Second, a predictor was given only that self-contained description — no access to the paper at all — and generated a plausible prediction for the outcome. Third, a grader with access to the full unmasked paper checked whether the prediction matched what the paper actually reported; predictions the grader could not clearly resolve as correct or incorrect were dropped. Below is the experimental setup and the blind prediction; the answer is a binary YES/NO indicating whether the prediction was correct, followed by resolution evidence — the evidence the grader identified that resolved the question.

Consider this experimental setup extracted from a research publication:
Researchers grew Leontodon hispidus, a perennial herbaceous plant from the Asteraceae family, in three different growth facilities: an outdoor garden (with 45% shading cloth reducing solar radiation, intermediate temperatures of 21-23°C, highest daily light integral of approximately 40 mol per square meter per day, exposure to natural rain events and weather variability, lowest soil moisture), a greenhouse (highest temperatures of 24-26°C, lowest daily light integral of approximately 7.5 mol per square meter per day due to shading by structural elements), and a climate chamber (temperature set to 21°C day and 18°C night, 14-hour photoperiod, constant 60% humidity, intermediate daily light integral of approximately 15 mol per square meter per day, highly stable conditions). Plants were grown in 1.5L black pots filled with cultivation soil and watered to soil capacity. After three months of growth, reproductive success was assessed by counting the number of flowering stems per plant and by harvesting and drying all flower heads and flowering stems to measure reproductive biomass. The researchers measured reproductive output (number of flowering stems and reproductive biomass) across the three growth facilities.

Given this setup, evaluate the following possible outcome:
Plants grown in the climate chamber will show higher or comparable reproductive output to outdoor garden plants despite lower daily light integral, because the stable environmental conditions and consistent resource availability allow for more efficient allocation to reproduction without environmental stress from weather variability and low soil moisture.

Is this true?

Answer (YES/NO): NO